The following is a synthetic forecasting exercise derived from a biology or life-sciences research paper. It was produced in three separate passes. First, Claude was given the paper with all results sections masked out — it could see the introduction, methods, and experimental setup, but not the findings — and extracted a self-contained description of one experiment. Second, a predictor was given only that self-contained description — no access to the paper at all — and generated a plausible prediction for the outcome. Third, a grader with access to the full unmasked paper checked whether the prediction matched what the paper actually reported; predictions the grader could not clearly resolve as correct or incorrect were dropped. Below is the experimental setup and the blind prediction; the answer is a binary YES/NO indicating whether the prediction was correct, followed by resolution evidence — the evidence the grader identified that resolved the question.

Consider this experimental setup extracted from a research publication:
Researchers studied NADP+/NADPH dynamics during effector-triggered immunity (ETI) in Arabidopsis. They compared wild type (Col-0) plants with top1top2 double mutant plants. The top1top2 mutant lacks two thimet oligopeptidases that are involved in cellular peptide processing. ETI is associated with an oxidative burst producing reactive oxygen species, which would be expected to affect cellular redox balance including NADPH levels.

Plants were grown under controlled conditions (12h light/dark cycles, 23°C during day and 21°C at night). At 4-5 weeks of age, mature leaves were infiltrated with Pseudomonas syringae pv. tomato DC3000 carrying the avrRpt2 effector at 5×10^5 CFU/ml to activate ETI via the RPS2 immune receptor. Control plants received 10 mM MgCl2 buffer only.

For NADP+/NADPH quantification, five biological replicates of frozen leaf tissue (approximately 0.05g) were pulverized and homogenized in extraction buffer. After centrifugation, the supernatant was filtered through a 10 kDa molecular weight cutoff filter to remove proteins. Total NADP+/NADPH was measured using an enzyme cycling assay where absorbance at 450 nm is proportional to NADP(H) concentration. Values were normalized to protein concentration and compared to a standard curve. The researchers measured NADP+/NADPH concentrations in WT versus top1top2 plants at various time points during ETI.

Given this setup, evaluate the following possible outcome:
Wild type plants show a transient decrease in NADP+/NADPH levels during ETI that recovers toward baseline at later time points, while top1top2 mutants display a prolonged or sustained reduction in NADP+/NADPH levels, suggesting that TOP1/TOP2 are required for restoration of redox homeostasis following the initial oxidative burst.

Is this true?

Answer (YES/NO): NO